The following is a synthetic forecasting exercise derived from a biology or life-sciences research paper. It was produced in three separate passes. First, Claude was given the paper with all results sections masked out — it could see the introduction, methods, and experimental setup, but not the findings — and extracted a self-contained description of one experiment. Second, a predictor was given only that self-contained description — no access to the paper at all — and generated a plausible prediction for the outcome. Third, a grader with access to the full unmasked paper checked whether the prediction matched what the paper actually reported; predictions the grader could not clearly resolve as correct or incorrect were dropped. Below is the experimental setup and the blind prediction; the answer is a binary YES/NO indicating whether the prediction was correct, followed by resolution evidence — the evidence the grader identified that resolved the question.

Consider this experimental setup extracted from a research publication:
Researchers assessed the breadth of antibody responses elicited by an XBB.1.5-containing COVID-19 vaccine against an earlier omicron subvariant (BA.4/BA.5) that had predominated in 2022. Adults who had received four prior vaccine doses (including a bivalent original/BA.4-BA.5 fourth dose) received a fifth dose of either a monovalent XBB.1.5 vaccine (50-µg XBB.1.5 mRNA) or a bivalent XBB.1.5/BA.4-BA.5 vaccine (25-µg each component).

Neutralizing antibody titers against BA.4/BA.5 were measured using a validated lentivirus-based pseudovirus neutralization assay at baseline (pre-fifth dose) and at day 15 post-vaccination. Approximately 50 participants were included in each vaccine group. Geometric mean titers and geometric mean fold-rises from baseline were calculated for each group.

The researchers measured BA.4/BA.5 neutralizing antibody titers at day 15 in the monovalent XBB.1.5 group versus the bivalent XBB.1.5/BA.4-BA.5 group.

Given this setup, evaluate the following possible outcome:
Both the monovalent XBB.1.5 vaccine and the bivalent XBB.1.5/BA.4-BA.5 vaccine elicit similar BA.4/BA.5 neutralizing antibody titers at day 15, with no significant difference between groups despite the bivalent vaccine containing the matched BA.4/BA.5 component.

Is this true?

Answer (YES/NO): YES